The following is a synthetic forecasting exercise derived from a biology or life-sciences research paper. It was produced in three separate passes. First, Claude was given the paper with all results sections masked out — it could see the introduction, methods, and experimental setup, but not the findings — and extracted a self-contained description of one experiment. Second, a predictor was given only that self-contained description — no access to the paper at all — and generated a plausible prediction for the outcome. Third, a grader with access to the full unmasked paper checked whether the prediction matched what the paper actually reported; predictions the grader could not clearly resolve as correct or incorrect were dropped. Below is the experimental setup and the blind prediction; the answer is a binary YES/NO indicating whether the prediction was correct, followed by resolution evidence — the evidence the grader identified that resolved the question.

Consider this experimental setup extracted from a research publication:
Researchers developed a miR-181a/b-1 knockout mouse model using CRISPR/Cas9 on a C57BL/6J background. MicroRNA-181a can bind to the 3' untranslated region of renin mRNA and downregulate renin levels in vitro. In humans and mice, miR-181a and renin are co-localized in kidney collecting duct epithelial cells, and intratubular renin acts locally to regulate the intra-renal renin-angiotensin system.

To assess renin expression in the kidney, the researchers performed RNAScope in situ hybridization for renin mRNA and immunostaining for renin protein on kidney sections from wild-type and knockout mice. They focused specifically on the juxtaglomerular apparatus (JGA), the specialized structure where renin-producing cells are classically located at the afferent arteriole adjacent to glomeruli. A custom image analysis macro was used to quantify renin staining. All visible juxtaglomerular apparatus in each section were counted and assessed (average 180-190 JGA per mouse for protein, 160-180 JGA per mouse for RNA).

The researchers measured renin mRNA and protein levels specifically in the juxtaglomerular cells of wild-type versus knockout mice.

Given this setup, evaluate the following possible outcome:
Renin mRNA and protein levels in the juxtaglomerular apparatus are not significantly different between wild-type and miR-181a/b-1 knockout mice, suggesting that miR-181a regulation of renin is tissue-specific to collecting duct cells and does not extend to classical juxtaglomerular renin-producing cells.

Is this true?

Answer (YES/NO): NO